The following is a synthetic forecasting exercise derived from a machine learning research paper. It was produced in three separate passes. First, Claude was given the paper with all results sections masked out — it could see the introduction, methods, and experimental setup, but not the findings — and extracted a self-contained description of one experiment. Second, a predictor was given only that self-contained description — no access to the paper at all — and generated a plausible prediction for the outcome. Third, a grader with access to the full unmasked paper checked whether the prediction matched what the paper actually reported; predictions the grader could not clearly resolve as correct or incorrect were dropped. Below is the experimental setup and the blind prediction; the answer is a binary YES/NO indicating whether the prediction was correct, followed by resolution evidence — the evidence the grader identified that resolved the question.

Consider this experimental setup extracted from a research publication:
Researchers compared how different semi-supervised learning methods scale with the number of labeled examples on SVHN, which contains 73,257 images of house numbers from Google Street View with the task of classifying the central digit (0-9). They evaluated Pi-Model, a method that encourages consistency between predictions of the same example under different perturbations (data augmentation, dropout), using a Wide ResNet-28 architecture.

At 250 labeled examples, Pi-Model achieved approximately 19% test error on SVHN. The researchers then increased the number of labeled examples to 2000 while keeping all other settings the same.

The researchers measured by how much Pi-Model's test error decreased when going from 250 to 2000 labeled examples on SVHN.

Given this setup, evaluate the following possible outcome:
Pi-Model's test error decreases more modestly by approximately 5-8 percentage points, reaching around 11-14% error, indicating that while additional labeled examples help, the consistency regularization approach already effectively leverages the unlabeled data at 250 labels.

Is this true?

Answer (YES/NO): NO